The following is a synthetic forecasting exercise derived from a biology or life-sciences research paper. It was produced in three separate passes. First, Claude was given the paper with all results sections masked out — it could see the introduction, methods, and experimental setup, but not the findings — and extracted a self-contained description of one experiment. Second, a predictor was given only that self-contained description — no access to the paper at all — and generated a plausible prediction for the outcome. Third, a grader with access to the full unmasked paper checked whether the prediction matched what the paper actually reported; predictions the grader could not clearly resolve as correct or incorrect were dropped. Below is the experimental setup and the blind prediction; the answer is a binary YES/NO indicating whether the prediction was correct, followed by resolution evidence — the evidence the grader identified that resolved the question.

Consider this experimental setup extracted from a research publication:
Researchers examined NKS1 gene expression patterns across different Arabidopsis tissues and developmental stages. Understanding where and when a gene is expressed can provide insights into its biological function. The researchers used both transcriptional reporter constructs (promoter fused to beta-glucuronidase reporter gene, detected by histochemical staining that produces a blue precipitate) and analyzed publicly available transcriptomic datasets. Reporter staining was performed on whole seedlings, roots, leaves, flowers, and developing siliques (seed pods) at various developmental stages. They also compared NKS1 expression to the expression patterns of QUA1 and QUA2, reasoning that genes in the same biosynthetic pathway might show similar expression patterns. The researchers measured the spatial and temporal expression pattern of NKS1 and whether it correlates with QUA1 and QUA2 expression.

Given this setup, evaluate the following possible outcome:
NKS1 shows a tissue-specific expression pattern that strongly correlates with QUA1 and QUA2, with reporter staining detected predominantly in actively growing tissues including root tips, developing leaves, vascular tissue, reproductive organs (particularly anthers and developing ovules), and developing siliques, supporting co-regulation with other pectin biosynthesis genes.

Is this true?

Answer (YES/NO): NO